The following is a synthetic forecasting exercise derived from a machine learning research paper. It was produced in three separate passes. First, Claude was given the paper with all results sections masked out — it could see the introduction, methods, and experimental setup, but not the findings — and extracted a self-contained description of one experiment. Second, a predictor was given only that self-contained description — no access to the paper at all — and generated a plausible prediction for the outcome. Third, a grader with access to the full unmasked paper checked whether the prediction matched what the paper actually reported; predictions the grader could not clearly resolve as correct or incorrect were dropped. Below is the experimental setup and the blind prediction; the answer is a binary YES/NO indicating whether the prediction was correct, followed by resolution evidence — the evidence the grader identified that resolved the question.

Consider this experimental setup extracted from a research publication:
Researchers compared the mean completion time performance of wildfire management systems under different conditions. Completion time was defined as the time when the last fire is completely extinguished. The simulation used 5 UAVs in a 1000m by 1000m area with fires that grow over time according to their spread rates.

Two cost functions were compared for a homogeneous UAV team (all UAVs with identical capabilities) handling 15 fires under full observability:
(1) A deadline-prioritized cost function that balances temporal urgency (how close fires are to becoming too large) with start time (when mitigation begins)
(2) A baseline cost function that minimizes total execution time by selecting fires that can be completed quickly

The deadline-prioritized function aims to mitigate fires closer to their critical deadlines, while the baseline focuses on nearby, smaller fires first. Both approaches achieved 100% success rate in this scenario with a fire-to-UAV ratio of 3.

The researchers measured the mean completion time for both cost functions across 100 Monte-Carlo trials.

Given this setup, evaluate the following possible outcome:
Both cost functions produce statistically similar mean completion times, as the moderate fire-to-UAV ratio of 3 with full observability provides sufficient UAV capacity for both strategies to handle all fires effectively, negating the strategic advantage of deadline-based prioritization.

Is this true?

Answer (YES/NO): NO